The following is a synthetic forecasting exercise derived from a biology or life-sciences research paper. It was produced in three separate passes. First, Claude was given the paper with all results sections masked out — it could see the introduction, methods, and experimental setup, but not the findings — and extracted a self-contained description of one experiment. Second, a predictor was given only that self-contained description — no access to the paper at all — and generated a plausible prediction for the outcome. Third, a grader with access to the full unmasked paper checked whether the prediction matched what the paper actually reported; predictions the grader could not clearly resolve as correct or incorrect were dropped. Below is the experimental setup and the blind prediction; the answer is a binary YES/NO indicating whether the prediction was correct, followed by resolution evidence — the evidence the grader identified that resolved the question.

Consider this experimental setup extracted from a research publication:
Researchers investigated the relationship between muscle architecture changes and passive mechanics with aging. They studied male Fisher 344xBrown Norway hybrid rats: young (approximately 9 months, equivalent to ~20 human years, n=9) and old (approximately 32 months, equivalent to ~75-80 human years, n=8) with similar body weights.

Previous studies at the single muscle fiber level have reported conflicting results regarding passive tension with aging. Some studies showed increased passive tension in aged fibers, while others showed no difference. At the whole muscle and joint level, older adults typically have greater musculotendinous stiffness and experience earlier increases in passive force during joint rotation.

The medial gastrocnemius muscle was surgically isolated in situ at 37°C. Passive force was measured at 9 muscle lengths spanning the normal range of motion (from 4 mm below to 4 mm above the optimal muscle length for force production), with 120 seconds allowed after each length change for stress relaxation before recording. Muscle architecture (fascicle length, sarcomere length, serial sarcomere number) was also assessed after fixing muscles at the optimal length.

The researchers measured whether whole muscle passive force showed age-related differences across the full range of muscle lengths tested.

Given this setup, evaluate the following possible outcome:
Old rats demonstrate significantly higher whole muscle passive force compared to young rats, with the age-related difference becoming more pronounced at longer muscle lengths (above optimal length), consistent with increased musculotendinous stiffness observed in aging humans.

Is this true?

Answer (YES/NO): YES